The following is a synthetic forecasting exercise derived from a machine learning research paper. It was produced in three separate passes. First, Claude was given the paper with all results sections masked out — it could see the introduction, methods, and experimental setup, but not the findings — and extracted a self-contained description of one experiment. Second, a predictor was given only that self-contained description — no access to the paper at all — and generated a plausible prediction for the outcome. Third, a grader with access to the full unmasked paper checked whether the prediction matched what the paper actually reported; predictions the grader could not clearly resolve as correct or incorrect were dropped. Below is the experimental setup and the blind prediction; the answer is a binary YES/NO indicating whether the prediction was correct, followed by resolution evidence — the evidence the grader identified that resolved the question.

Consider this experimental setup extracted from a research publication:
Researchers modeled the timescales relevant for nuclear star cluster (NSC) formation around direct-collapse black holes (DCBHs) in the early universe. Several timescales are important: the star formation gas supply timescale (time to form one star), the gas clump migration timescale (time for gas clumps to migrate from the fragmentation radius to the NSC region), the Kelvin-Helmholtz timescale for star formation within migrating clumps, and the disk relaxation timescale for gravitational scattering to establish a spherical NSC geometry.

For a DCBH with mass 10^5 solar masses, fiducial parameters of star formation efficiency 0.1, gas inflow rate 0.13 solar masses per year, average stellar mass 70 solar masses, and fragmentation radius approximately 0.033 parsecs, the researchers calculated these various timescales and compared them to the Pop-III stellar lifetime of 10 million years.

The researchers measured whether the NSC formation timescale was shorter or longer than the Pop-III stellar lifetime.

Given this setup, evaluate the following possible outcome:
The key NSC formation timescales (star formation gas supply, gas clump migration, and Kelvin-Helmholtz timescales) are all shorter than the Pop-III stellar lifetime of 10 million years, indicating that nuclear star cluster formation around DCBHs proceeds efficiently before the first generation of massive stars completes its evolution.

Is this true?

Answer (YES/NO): YES